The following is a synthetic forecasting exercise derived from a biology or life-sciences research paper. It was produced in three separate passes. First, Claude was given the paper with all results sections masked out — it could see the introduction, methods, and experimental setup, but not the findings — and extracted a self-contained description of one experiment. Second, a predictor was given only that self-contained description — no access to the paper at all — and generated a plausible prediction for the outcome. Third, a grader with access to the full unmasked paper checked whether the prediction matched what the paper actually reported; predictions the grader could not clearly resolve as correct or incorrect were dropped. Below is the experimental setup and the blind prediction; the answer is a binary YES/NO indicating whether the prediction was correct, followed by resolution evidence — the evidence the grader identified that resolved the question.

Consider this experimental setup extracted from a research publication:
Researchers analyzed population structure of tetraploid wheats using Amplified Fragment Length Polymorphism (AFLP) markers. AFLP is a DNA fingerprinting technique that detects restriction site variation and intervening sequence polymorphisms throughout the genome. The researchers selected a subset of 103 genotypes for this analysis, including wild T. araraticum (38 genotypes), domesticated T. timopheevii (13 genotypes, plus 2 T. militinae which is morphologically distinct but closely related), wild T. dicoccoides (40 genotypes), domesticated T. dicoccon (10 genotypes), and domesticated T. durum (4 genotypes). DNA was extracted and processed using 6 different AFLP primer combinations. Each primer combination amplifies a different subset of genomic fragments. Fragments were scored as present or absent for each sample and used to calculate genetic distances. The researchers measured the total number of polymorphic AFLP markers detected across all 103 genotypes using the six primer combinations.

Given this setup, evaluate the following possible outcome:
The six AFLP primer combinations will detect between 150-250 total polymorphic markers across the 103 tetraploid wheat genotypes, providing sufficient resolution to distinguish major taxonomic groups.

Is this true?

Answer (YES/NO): NO